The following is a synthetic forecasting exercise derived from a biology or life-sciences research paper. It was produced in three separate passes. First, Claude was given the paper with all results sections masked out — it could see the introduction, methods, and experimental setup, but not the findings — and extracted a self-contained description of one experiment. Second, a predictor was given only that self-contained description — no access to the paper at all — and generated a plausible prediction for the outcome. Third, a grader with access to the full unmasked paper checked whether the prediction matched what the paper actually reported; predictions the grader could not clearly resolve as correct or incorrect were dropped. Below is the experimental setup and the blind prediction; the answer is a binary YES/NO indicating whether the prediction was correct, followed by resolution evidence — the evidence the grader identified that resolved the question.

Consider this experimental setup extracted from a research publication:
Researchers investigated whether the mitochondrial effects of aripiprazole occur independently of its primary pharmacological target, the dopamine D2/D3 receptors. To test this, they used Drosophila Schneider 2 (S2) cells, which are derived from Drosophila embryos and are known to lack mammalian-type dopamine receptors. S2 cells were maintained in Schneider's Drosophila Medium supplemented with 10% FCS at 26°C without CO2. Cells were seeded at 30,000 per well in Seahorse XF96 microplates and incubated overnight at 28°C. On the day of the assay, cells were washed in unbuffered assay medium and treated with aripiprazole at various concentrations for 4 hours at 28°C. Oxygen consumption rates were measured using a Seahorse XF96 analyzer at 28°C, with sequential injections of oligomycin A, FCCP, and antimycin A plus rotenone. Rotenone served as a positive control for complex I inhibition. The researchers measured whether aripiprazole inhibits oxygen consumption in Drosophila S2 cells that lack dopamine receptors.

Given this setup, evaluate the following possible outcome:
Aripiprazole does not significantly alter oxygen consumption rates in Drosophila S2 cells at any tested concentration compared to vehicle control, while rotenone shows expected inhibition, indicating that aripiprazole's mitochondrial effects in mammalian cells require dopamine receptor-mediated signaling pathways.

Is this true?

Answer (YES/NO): NO